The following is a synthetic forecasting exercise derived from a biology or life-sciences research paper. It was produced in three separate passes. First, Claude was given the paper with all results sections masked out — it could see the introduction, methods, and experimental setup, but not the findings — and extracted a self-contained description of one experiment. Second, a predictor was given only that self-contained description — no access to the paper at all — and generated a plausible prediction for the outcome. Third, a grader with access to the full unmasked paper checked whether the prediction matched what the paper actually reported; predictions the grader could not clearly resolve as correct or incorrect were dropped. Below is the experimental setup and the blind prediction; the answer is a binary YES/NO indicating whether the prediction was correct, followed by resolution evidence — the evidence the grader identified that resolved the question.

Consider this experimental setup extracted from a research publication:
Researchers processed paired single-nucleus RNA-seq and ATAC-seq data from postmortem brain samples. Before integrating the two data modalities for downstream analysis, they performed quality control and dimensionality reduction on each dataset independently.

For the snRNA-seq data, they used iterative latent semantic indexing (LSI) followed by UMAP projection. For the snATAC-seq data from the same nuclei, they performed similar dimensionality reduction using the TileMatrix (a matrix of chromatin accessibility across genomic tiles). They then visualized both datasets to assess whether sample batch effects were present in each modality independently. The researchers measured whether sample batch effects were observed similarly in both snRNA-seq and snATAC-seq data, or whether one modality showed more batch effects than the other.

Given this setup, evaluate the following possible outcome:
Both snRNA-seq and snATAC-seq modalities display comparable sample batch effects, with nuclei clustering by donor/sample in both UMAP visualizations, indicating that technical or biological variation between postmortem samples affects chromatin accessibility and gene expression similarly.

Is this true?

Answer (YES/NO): NO